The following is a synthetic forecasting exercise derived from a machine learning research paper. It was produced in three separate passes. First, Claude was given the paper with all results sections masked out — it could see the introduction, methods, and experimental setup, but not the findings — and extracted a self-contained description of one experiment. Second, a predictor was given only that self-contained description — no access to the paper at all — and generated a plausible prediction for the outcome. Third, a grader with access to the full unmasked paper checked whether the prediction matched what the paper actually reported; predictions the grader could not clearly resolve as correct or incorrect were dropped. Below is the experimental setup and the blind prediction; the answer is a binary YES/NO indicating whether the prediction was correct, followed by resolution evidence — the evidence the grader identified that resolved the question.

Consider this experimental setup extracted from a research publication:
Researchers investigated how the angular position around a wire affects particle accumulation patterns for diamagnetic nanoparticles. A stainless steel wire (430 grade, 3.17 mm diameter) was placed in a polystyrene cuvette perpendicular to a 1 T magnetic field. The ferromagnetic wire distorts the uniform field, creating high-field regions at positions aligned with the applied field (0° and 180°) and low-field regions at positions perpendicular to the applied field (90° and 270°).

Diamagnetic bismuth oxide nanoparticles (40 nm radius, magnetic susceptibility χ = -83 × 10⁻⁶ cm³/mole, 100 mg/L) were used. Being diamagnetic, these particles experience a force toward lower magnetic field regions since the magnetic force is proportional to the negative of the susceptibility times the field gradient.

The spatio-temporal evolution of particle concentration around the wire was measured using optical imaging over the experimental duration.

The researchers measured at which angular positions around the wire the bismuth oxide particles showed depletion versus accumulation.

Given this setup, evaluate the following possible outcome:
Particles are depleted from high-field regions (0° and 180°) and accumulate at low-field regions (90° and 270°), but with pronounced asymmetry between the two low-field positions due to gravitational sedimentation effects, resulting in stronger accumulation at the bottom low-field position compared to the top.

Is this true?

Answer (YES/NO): NO